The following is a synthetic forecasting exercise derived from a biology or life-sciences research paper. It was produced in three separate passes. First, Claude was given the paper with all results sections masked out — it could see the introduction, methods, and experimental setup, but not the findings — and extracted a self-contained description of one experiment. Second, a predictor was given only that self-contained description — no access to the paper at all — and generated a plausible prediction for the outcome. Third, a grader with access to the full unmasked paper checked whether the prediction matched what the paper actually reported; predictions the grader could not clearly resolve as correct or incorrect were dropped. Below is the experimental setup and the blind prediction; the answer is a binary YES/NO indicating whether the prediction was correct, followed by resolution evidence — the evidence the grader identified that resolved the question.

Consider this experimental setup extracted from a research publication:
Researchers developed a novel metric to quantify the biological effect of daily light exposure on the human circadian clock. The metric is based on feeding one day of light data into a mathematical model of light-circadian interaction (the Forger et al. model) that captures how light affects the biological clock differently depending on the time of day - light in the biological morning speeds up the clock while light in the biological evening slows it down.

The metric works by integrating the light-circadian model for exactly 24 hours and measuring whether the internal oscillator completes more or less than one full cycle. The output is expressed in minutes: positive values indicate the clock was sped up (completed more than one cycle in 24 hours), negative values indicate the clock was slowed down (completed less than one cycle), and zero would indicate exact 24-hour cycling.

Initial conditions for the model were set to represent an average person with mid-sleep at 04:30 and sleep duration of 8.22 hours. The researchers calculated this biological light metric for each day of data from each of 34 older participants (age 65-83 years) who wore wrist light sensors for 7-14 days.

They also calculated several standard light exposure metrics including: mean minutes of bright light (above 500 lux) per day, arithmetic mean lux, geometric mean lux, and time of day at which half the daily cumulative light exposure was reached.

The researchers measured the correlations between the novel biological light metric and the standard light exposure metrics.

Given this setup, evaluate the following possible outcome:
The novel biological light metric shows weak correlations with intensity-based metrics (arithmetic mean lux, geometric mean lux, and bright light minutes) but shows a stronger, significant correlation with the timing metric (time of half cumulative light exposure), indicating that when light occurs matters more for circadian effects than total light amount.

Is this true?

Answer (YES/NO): NO